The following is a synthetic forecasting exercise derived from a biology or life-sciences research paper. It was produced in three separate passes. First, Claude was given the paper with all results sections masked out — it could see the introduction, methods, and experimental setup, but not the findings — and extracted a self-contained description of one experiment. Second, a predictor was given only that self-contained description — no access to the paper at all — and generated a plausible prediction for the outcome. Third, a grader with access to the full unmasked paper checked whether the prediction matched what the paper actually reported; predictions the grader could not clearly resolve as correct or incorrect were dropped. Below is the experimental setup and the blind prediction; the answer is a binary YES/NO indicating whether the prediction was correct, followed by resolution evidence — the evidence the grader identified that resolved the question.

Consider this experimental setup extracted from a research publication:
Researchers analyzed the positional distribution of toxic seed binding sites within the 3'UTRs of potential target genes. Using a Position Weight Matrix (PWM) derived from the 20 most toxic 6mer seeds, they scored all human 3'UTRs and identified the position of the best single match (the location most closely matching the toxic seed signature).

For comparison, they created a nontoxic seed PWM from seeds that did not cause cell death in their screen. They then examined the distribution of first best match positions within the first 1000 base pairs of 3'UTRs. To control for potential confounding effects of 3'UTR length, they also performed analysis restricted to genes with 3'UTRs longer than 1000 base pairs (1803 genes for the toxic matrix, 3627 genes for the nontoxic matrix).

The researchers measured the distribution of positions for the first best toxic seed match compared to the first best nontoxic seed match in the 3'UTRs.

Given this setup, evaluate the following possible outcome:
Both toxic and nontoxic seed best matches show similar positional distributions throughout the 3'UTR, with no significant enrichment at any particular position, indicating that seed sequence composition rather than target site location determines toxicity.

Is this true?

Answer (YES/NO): NO